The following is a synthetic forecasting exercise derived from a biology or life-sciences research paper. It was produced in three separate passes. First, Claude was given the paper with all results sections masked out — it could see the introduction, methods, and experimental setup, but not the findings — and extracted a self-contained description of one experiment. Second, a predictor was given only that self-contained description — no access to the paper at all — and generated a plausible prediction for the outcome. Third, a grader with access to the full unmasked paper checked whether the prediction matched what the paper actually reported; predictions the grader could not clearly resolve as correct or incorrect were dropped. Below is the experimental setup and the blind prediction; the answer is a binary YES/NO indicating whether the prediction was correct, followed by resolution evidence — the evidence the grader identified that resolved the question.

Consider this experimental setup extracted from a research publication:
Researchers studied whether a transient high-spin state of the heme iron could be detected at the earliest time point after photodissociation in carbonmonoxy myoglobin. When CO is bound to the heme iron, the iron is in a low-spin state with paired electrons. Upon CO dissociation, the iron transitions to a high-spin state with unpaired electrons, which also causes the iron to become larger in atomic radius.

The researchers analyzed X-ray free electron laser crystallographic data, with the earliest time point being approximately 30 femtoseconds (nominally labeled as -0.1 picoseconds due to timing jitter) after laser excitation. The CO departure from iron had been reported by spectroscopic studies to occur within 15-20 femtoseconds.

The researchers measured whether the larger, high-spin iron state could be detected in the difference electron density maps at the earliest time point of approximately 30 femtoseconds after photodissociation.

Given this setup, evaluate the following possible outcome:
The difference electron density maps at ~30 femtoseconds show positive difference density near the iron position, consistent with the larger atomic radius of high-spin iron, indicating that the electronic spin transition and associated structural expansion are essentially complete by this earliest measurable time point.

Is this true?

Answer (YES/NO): YES